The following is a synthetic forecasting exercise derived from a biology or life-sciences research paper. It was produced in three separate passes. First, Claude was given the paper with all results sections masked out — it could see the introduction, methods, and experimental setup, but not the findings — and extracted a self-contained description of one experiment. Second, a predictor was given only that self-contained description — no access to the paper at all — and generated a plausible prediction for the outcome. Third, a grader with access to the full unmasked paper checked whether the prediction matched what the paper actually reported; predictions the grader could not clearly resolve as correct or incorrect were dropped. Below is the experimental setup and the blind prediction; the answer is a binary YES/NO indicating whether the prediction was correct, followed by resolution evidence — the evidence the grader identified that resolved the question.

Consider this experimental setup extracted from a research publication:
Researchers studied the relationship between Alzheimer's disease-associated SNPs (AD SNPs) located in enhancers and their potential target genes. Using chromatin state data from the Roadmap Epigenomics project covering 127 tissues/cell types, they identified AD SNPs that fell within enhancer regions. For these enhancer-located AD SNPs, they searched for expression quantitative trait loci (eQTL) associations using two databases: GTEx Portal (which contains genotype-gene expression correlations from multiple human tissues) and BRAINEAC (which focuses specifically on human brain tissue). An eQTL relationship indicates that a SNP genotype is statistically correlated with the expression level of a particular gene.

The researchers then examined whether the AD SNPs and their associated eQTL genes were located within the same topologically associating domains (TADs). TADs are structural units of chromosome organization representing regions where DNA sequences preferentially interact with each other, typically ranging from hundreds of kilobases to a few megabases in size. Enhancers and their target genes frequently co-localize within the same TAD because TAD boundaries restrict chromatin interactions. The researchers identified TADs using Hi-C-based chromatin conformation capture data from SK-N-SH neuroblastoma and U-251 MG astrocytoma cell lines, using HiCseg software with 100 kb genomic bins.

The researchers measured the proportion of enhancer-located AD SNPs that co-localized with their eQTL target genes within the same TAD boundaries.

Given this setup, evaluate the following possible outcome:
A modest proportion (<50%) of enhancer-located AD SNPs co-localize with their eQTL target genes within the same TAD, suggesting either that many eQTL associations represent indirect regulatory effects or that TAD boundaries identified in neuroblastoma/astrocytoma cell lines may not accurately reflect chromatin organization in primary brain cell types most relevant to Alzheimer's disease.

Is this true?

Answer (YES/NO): NO